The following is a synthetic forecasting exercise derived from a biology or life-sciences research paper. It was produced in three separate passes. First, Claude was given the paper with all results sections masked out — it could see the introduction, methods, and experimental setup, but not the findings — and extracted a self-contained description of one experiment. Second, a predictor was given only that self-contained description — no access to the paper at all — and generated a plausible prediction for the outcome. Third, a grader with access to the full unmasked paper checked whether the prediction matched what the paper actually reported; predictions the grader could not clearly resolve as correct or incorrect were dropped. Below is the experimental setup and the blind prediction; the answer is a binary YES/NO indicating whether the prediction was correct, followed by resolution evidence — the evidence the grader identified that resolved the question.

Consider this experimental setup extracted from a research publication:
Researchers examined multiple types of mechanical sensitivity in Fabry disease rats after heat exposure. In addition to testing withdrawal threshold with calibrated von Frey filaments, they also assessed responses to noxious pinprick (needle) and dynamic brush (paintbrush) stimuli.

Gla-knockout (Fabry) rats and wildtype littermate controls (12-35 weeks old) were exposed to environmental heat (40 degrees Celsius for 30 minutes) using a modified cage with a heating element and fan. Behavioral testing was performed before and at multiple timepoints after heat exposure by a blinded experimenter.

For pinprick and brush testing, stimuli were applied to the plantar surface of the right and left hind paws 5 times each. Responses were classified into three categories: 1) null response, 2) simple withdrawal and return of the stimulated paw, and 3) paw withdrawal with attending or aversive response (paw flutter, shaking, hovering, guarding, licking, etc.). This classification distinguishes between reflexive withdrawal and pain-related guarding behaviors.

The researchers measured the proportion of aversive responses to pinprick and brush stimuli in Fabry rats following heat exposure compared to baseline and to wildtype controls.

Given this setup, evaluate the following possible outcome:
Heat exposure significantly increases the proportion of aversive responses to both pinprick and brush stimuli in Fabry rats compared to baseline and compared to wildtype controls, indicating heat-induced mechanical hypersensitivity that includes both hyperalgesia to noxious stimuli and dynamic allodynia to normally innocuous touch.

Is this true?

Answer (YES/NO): YES